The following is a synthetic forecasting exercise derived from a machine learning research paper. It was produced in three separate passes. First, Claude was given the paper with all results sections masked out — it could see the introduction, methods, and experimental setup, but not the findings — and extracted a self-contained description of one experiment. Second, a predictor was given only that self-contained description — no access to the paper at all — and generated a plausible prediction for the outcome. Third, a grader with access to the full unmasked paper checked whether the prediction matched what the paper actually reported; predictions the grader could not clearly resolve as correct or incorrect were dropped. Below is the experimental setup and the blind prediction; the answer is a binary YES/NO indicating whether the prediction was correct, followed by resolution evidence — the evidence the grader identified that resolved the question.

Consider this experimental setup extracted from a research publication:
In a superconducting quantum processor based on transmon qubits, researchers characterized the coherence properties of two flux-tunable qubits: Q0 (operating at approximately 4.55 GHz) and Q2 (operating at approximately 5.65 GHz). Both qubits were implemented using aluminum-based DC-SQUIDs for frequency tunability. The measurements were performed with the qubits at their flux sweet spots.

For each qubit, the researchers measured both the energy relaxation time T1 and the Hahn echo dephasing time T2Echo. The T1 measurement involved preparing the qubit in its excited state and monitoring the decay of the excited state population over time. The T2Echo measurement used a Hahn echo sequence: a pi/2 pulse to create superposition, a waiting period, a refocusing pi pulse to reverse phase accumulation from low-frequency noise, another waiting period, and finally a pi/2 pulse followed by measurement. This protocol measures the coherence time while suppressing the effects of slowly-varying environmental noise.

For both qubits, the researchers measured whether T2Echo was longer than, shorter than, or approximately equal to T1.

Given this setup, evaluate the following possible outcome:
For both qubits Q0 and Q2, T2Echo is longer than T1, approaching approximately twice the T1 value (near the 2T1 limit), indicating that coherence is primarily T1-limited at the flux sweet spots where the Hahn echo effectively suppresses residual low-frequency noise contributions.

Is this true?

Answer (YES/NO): NO